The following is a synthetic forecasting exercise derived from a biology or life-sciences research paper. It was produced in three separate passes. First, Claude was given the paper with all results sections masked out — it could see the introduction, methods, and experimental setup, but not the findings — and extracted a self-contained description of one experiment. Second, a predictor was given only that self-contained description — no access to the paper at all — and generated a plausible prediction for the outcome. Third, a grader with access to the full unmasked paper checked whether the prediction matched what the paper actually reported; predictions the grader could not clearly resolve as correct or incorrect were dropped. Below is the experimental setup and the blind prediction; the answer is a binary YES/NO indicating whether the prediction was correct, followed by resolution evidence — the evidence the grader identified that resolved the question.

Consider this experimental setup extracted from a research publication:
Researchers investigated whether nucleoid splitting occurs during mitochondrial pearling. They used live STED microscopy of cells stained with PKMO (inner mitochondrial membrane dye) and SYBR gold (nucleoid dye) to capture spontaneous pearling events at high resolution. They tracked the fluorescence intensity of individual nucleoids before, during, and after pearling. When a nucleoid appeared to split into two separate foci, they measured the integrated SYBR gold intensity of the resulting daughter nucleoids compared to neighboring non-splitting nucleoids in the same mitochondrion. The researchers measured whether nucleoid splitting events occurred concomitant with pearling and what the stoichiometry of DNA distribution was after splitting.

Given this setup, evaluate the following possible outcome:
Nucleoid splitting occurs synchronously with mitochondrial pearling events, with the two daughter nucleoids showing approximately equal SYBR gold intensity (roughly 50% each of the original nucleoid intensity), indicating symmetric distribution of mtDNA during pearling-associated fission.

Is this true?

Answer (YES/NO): YES